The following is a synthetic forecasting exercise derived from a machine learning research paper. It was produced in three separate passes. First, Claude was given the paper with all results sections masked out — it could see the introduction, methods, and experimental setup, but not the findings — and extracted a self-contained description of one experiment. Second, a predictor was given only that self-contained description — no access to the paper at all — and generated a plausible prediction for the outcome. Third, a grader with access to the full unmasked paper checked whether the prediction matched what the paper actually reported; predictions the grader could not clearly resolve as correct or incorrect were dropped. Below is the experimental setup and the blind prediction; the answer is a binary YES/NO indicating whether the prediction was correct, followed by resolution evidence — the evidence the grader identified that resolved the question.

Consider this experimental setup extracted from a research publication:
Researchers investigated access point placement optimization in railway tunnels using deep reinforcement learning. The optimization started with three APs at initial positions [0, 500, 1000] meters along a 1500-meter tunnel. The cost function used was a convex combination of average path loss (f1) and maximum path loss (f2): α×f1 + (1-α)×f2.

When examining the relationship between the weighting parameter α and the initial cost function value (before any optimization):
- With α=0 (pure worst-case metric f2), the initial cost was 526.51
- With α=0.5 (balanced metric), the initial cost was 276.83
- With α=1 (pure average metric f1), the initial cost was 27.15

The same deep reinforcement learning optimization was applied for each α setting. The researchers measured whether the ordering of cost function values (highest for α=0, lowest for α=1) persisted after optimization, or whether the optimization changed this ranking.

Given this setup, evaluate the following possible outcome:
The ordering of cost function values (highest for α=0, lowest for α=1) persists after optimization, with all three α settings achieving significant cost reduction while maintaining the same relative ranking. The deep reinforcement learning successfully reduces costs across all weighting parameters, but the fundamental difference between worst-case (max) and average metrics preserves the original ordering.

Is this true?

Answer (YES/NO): YES